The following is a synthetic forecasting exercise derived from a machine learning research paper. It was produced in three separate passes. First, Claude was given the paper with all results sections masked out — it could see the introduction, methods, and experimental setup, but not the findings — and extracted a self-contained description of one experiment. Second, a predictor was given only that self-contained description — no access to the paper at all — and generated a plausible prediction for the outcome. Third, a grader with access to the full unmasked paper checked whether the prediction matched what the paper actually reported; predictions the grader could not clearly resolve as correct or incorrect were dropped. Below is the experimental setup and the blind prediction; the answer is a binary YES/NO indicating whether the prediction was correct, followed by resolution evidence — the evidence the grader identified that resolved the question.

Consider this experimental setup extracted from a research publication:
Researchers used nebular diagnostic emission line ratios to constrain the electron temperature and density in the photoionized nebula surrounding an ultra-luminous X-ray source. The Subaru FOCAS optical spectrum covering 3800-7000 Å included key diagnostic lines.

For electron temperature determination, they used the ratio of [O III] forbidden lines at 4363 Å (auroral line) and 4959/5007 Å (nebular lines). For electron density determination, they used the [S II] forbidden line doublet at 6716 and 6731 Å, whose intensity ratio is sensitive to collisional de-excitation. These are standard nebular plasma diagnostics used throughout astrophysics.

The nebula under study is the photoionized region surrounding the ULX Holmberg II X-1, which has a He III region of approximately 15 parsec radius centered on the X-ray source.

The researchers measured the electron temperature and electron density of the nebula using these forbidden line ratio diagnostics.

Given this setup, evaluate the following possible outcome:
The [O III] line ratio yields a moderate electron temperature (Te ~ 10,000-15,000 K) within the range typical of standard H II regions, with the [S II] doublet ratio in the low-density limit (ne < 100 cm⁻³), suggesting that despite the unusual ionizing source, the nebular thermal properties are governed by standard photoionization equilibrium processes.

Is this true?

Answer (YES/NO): NO